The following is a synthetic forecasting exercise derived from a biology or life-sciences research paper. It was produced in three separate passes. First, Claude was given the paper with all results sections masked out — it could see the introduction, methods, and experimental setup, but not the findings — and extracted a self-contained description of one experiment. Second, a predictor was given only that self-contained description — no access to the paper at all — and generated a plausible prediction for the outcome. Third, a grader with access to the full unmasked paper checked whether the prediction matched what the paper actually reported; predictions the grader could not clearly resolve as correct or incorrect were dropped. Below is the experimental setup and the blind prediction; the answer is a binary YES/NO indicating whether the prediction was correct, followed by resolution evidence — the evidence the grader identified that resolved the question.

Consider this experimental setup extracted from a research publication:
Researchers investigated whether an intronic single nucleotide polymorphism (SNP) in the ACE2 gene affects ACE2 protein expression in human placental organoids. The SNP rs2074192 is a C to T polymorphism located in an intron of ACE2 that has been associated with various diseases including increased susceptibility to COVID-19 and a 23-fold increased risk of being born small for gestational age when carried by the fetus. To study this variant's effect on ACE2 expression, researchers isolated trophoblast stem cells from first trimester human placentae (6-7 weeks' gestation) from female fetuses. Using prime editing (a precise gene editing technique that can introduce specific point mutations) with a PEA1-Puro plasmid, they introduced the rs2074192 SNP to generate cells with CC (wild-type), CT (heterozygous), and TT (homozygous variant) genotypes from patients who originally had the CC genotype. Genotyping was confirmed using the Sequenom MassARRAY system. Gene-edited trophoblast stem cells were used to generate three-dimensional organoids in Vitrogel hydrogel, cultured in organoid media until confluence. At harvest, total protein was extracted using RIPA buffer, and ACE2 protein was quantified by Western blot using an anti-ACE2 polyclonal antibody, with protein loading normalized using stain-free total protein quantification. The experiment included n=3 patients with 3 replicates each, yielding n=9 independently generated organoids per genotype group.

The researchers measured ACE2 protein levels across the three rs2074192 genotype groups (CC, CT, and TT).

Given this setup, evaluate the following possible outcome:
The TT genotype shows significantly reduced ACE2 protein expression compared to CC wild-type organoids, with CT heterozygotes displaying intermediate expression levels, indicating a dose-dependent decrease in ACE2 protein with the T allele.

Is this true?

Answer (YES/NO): NO